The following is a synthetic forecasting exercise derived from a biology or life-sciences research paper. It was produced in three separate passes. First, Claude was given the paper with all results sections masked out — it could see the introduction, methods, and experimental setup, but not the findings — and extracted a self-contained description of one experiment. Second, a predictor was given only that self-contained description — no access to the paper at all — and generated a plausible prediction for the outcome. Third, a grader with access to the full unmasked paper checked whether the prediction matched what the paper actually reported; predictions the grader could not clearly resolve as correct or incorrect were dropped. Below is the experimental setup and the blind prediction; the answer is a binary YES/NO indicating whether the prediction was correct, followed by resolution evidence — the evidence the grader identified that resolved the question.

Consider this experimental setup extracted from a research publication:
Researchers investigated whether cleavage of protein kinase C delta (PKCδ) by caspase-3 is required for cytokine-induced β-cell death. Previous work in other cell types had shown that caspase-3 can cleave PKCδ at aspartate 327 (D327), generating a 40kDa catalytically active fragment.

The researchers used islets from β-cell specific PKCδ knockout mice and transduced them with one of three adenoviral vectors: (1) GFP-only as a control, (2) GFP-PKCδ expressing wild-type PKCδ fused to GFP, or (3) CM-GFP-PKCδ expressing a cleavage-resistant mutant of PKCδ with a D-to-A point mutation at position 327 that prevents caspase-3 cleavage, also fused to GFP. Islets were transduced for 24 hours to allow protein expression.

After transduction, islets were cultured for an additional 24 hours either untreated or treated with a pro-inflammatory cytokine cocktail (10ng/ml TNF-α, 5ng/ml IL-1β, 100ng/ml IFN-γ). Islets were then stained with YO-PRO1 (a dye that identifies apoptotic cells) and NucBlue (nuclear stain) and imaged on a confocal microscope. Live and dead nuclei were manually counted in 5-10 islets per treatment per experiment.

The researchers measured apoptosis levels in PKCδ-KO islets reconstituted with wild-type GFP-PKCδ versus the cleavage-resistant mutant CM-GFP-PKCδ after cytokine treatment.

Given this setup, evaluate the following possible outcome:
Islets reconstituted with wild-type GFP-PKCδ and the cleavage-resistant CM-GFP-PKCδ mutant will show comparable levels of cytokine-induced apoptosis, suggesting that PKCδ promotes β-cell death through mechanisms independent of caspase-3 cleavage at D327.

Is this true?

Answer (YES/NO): NO